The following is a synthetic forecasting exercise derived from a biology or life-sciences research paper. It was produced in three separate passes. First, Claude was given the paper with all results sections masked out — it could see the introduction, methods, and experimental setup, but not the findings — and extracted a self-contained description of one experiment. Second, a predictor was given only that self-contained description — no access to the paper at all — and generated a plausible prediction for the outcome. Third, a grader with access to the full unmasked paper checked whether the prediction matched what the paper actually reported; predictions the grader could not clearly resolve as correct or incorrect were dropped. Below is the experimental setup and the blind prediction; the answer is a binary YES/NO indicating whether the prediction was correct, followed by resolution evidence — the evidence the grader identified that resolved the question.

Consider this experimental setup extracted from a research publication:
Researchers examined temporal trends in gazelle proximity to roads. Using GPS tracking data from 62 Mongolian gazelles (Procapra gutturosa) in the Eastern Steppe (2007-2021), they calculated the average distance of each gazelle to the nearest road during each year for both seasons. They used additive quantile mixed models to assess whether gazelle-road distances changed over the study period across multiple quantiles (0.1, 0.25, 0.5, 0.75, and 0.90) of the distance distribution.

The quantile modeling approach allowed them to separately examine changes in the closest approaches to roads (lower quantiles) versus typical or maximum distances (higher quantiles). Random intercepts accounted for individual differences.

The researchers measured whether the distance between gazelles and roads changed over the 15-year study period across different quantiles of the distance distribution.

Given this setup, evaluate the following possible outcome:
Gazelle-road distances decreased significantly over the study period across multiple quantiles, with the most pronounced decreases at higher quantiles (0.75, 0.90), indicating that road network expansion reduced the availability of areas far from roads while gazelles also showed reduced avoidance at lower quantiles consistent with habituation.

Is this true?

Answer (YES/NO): NO